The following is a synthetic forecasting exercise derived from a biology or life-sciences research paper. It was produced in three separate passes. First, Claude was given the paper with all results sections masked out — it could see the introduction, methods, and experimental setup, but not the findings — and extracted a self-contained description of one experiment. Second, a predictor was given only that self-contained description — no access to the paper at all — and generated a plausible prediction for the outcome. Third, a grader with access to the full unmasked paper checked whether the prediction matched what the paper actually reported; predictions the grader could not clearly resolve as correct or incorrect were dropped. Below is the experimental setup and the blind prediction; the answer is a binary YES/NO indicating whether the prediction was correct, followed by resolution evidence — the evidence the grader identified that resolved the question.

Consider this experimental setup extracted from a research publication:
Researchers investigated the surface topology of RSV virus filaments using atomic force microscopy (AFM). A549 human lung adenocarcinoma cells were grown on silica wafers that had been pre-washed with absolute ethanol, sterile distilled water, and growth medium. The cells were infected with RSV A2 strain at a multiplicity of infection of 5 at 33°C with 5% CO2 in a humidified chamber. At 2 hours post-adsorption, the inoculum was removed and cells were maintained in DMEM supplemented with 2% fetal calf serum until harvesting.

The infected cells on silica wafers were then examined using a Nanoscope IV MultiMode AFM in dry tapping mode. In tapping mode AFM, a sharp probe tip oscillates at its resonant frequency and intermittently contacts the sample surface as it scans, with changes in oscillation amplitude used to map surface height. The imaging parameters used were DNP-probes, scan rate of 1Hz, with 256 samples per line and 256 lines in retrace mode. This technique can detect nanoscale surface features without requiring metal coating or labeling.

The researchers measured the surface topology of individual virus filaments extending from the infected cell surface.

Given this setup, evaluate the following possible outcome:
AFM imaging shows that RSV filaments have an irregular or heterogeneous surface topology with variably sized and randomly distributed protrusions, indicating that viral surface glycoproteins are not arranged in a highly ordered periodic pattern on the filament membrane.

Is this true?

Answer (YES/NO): NO